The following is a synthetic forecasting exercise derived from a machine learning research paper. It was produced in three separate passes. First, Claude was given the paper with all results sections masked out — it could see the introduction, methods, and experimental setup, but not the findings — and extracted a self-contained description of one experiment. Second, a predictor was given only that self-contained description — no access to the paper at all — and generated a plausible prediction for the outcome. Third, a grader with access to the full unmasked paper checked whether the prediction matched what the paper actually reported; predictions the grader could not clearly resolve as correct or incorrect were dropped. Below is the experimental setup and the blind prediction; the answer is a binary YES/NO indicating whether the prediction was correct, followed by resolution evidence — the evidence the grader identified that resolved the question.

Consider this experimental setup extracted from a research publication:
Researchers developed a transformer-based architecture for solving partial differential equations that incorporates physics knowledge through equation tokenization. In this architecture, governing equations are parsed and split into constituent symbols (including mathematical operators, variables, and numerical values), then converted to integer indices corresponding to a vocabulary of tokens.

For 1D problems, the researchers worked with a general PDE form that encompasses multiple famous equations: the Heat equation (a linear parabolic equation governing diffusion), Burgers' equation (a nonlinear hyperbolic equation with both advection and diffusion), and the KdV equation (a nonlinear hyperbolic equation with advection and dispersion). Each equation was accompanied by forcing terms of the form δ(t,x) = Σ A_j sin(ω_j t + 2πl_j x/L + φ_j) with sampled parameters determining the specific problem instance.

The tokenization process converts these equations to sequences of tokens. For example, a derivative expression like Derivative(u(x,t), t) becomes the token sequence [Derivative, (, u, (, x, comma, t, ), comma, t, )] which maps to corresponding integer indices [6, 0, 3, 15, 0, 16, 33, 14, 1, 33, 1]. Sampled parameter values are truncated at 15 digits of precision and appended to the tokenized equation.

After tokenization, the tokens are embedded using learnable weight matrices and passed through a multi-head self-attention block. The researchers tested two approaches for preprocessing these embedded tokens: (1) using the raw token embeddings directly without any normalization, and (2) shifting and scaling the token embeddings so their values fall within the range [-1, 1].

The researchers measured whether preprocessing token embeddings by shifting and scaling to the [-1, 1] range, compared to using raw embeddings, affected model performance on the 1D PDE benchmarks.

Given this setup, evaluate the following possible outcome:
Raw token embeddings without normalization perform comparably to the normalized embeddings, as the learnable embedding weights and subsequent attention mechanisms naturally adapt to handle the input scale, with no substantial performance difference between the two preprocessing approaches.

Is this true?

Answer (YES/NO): NO